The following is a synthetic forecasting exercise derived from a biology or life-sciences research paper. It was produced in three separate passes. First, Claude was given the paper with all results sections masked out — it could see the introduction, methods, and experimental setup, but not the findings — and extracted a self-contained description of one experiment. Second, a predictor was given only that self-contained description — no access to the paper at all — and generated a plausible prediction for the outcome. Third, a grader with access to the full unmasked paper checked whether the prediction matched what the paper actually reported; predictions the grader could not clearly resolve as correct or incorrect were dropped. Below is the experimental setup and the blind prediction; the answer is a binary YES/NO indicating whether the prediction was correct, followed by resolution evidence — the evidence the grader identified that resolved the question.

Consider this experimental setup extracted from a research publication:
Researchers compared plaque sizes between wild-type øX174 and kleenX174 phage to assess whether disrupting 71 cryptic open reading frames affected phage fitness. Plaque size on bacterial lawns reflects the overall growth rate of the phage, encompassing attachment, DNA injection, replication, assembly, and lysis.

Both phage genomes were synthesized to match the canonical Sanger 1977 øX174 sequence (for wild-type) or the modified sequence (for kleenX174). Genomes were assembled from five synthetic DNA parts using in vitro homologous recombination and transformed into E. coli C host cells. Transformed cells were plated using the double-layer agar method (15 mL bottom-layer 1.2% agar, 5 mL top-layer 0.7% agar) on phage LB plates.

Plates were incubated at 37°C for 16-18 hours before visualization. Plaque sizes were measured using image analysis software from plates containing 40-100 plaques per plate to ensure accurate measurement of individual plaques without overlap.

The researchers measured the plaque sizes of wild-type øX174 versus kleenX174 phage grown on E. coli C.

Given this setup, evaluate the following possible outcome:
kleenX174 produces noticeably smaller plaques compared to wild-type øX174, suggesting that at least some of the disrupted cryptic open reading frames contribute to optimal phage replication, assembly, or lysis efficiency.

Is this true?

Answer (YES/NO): NO